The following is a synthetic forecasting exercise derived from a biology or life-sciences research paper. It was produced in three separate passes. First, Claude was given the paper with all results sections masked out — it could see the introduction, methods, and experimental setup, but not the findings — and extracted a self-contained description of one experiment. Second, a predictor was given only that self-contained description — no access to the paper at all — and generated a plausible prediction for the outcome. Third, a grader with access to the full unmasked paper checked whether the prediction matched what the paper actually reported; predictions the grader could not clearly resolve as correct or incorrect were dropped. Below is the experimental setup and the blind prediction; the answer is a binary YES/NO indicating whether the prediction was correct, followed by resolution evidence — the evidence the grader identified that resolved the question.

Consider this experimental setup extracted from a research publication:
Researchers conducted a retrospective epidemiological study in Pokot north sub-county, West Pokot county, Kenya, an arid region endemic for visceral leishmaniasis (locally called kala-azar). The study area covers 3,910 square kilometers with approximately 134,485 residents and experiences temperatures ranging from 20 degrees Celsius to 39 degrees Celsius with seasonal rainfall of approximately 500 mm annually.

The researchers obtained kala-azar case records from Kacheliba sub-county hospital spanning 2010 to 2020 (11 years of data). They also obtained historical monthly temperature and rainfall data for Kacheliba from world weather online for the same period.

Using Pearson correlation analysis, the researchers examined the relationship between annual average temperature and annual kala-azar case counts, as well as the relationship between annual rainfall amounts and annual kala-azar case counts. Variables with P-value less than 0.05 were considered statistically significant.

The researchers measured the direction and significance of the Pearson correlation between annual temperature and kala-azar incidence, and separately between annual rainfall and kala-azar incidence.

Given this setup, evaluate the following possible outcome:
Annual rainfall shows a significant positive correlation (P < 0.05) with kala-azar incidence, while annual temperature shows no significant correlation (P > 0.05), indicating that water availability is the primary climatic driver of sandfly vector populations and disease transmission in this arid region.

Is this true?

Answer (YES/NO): NO